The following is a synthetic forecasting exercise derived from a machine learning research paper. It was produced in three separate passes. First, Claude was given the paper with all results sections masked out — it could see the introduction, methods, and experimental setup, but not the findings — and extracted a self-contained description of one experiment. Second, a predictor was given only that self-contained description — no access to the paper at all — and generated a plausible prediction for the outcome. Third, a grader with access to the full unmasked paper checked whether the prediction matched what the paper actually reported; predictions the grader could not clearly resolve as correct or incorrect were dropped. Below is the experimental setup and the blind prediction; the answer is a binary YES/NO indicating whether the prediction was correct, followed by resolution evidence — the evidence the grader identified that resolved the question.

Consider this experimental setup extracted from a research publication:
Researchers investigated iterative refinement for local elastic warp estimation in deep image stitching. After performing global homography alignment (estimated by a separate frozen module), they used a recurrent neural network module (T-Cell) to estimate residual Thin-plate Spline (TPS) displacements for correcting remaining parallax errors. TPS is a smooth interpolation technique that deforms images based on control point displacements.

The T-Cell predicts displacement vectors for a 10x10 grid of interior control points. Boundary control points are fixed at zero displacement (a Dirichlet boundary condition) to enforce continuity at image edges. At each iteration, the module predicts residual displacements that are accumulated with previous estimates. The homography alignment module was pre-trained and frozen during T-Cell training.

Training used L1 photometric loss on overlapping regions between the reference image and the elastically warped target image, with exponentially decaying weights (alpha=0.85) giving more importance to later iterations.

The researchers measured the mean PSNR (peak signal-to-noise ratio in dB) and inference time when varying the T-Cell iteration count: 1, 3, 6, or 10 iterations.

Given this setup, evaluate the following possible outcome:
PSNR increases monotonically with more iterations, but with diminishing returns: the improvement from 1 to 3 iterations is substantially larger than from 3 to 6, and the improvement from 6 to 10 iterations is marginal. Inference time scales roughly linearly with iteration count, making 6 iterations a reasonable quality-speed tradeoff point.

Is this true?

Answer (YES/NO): NO